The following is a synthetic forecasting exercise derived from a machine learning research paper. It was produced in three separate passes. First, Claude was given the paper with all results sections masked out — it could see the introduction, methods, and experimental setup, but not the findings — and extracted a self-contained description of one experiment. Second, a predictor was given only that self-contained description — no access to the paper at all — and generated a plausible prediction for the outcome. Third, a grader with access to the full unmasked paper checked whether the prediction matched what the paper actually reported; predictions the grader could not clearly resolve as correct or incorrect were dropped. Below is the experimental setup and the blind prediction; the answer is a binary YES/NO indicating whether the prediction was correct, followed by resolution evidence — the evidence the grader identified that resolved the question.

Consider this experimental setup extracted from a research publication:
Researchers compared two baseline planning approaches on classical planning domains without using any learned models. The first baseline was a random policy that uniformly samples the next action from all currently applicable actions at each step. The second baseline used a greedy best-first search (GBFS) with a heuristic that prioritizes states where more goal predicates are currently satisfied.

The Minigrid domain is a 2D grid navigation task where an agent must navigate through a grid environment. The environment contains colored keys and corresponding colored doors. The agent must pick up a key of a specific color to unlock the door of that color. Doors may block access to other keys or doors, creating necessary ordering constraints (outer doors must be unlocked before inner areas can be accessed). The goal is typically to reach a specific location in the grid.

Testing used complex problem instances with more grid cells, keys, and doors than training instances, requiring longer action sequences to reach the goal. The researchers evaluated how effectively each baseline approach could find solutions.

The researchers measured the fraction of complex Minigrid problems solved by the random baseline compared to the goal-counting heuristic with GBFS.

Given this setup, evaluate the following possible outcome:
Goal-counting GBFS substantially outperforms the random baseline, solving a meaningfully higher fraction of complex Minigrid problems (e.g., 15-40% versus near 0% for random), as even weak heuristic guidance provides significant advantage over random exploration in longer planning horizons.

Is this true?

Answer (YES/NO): NO